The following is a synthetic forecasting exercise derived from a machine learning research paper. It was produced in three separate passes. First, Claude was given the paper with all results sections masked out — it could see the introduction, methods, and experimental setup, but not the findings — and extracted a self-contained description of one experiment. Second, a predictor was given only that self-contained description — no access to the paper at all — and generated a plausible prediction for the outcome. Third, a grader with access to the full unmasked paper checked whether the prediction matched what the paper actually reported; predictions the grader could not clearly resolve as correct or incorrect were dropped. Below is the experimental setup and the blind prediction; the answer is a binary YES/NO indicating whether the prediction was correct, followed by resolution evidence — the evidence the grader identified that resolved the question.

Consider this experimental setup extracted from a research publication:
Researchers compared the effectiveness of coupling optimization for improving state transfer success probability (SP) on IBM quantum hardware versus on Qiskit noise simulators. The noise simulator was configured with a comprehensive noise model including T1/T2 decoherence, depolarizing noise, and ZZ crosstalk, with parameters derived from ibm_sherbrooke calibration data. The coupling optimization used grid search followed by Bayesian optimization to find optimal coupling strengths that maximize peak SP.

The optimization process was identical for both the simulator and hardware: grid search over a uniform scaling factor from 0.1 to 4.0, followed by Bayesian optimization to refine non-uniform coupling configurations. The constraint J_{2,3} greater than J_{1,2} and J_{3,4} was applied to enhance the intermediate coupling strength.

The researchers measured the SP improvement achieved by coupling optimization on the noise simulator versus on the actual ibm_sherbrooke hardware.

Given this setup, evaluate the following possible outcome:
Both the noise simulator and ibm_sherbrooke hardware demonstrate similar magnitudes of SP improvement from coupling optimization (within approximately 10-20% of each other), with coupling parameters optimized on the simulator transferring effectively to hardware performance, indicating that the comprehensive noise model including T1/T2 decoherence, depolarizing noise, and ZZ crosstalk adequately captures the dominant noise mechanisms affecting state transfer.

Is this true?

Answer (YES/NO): NO